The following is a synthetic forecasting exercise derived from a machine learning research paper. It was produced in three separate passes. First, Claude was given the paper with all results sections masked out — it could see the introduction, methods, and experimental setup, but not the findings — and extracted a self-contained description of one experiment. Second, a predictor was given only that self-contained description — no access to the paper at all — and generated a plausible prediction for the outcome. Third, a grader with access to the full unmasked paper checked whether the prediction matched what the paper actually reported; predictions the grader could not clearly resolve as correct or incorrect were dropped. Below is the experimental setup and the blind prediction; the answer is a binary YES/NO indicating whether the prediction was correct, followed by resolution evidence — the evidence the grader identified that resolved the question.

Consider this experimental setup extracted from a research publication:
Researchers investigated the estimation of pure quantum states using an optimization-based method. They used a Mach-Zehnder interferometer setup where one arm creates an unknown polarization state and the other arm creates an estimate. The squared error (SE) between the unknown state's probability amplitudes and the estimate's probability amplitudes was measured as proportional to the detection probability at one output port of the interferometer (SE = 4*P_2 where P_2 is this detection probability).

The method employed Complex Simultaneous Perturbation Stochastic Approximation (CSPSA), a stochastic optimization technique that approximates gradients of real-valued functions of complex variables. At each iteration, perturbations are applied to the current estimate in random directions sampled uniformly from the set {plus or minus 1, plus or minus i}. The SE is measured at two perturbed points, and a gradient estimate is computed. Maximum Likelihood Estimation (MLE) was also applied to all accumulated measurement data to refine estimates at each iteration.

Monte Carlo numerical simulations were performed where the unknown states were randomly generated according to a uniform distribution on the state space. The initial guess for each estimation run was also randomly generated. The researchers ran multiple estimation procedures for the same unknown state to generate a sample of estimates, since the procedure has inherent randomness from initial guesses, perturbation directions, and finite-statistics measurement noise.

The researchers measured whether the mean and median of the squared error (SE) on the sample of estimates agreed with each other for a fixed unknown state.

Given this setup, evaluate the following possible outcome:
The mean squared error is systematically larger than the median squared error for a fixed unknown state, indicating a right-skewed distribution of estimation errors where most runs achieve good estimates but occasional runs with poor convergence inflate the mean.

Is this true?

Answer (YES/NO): NO